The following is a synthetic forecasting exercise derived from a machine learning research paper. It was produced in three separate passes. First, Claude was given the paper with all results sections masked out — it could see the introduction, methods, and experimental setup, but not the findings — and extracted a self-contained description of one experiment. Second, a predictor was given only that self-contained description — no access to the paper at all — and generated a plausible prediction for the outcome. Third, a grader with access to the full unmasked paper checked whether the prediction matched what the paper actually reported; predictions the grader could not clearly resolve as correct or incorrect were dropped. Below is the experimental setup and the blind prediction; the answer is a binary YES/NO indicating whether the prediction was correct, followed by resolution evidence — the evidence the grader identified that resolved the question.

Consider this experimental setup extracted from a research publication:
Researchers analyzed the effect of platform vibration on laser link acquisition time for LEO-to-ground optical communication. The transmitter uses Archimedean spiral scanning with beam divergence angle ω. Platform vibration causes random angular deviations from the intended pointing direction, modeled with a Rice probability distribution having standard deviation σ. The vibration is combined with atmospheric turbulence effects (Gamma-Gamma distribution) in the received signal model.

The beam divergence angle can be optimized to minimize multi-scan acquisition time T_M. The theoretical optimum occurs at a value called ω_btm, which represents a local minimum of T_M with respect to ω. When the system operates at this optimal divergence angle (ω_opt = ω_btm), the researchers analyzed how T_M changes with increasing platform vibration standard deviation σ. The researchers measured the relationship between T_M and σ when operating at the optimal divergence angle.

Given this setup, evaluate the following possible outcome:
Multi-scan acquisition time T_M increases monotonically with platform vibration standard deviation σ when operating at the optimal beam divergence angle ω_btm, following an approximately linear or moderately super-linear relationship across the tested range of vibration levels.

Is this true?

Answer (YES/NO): NO